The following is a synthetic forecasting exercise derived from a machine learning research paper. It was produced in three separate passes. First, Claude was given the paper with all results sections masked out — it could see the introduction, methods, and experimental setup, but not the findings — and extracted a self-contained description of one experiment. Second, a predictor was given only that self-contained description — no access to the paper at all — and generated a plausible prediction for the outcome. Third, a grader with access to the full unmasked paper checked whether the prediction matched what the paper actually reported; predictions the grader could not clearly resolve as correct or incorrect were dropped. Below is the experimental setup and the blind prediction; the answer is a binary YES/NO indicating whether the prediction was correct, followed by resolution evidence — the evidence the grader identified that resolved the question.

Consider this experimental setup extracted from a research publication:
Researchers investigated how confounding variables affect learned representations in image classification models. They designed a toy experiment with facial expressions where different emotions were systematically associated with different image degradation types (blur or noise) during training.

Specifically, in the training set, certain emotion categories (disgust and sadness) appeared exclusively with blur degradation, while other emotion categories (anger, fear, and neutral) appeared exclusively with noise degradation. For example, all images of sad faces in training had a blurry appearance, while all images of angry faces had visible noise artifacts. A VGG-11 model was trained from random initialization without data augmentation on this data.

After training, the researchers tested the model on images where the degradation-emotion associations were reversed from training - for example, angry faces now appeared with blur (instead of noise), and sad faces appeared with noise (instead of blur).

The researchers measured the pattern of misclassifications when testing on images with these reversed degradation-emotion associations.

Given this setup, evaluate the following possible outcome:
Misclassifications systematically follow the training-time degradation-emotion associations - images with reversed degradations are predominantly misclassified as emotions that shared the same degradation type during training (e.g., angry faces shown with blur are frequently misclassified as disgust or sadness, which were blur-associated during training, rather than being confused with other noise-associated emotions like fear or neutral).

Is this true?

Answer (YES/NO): YES